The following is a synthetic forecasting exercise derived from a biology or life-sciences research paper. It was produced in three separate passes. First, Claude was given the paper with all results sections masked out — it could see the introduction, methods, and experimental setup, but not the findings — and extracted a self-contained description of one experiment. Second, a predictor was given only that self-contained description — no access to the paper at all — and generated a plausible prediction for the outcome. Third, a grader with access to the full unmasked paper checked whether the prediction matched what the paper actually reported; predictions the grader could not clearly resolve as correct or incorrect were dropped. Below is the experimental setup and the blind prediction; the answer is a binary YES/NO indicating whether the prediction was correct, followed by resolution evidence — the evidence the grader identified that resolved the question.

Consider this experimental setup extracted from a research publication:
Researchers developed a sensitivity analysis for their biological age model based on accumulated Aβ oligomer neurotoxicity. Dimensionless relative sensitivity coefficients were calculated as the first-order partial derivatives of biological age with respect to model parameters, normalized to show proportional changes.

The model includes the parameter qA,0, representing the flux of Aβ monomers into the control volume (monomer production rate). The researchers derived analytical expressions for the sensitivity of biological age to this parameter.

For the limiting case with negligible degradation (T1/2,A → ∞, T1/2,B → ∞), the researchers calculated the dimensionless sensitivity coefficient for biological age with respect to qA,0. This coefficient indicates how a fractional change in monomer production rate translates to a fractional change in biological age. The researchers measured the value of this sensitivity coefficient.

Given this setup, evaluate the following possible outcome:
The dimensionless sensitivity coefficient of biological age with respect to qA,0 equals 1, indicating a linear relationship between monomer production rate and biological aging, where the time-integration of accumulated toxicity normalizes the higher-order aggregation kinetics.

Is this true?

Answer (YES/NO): YES